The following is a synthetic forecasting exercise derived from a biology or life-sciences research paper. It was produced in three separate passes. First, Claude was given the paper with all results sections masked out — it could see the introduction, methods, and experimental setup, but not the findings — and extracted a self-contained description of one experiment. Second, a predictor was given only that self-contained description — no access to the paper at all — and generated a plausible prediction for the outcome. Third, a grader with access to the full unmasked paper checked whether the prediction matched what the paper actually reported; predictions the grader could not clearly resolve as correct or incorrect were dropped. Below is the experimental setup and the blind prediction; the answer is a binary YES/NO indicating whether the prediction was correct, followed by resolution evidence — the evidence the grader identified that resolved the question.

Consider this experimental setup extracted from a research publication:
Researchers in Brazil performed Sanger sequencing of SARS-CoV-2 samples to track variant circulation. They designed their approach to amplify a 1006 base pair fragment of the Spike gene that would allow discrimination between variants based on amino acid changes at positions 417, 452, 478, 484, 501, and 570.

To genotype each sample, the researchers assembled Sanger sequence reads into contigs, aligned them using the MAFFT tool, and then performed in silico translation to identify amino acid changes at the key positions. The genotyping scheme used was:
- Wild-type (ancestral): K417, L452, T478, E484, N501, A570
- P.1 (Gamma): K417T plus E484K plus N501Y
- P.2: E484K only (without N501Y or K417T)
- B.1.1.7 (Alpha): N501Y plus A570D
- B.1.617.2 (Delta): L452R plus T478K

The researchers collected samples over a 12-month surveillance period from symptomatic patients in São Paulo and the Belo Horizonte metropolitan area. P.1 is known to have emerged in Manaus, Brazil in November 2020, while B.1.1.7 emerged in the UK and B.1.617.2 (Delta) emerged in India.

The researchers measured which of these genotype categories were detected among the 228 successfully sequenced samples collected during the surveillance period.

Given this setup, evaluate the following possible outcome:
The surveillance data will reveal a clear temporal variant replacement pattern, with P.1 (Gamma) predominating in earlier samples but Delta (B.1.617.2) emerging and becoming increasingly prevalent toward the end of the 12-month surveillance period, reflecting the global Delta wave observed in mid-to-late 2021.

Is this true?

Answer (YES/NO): NO